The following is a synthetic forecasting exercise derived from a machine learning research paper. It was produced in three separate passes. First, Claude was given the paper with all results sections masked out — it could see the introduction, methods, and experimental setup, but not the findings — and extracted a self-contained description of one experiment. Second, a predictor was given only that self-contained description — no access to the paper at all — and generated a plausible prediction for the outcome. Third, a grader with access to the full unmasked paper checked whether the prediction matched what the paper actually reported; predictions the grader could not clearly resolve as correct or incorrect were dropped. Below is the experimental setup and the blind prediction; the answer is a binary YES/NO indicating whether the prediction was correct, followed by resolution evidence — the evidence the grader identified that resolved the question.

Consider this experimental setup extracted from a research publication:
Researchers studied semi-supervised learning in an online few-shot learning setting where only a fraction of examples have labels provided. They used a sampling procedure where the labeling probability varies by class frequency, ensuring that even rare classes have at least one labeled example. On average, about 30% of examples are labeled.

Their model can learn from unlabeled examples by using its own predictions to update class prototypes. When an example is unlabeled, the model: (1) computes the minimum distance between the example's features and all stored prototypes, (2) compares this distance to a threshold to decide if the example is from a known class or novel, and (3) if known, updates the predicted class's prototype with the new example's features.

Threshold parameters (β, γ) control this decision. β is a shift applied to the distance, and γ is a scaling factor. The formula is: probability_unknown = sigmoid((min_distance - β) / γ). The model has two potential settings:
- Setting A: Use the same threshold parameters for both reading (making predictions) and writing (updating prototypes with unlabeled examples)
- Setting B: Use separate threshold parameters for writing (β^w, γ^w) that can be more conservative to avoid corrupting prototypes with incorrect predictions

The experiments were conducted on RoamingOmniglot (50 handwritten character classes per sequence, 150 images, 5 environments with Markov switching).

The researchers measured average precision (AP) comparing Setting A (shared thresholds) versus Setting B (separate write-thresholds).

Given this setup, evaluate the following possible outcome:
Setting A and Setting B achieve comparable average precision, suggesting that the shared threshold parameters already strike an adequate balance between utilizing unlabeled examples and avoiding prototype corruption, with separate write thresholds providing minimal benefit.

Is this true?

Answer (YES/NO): NO